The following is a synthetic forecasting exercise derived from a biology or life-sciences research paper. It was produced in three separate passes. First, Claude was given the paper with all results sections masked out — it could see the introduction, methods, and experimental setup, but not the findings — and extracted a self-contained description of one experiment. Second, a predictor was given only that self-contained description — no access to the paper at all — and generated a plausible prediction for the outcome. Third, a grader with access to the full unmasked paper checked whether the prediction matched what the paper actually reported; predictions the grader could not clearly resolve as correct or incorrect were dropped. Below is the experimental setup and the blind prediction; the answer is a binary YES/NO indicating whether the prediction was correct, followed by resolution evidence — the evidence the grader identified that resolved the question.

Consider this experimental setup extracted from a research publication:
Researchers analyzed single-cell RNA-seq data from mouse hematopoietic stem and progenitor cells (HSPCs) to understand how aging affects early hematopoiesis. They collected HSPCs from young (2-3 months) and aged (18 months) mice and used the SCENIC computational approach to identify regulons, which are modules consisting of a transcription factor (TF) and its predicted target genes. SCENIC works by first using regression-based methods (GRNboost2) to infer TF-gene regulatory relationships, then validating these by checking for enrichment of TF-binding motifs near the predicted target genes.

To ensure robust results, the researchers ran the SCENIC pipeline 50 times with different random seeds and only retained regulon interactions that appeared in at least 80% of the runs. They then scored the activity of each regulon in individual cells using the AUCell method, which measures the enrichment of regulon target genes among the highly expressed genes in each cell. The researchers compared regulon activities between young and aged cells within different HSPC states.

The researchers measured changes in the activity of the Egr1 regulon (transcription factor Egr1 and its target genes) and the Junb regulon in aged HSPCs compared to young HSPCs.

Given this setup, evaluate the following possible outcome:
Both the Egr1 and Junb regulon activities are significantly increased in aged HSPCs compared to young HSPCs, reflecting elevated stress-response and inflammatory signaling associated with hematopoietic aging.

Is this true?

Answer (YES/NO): YES